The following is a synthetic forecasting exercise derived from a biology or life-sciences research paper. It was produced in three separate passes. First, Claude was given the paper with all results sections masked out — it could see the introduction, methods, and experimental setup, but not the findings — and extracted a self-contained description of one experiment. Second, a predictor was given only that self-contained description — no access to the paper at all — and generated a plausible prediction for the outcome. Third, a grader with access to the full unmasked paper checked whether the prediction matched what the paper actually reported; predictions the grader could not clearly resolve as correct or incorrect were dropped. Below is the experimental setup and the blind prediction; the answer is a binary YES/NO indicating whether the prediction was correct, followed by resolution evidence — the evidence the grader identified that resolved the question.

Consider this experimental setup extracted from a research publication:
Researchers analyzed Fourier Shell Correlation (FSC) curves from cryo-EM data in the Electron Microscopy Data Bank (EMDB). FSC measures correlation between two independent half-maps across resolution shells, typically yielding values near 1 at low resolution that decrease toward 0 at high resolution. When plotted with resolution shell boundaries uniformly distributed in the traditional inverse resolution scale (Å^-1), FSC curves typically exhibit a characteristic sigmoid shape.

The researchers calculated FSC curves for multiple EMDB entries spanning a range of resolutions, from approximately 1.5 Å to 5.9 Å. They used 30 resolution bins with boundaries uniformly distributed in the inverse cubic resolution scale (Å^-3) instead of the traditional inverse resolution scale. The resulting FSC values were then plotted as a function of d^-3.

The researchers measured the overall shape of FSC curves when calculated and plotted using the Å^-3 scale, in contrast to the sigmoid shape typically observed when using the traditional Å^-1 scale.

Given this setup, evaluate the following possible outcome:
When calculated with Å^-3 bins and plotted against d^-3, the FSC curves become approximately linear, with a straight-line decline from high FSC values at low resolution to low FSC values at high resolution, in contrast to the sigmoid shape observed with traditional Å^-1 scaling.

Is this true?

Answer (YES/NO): NO